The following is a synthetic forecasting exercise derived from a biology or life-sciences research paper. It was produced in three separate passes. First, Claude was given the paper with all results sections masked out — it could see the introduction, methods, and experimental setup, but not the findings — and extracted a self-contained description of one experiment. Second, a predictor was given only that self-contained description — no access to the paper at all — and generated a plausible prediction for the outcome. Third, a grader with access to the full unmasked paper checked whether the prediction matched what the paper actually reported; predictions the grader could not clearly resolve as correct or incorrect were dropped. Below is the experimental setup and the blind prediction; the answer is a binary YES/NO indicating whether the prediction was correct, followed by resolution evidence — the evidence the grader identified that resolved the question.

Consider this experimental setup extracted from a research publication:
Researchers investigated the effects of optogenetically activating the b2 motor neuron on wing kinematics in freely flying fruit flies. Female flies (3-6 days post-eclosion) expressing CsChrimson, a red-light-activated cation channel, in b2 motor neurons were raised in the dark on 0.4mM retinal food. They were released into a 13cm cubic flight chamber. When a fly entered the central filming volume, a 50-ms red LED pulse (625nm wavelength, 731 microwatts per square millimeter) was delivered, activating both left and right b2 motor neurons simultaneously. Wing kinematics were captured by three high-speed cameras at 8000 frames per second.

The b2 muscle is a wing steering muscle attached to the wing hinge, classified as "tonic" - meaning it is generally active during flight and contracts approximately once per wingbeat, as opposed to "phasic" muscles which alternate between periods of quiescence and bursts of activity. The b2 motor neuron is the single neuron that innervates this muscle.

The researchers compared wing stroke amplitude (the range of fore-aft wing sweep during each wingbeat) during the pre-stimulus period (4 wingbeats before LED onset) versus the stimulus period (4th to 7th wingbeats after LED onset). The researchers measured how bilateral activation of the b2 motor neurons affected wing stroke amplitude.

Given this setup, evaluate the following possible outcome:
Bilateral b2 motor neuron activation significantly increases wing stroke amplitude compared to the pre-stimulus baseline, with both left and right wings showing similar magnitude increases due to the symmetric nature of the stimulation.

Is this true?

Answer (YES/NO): YES